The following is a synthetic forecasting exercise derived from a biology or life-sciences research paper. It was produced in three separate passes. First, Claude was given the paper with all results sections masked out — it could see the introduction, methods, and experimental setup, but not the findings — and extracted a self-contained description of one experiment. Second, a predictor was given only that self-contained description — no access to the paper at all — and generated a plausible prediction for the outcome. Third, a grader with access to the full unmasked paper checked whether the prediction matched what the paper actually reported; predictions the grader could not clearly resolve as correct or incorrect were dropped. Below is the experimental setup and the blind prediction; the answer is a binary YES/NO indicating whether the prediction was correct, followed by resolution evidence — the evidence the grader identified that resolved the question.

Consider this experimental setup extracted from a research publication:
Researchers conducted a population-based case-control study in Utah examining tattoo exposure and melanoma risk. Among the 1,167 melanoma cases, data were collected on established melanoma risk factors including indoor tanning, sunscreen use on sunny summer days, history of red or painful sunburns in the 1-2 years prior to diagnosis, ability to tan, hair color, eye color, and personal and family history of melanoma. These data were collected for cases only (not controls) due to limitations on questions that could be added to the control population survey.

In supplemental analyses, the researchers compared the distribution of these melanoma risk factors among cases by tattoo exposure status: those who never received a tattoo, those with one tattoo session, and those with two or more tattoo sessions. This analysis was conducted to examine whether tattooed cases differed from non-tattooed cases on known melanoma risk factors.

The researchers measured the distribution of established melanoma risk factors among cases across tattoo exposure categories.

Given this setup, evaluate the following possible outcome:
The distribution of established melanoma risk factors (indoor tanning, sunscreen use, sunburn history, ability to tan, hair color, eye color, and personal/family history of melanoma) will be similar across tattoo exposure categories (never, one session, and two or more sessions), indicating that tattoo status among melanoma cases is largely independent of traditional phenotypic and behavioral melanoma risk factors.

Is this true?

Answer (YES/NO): NO